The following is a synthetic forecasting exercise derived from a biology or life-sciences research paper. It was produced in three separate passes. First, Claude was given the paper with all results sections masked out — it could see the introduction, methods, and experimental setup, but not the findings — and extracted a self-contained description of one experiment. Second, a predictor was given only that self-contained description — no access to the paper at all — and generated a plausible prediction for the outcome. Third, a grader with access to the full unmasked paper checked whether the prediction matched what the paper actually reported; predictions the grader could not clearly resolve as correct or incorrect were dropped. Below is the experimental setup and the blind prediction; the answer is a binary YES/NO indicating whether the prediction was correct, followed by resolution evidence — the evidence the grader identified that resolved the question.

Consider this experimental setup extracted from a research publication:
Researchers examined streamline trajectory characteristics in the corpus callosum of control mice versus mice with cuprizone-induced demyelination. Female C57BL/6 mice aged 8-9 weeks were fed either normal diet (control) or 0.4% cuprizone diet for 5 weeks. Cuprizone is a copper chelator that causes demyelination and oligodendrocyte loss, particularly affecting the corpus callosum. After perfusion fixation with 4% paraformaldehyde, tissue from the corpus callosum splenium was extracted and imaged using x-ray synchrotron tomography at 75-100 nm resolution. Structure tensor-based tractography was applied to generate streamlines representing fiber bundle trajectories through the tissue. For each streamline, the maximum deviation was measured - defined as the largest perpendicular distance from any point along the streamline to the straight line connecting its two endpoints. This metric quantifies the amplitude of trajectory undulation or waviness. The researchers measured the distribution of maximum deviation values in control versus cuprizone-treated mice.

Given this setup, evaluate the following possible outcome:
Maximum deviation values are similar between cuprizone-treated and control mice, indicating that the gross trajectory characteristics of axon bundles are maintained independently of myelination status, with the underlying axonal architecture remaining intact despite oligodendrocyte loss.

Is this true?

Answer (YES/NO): NO